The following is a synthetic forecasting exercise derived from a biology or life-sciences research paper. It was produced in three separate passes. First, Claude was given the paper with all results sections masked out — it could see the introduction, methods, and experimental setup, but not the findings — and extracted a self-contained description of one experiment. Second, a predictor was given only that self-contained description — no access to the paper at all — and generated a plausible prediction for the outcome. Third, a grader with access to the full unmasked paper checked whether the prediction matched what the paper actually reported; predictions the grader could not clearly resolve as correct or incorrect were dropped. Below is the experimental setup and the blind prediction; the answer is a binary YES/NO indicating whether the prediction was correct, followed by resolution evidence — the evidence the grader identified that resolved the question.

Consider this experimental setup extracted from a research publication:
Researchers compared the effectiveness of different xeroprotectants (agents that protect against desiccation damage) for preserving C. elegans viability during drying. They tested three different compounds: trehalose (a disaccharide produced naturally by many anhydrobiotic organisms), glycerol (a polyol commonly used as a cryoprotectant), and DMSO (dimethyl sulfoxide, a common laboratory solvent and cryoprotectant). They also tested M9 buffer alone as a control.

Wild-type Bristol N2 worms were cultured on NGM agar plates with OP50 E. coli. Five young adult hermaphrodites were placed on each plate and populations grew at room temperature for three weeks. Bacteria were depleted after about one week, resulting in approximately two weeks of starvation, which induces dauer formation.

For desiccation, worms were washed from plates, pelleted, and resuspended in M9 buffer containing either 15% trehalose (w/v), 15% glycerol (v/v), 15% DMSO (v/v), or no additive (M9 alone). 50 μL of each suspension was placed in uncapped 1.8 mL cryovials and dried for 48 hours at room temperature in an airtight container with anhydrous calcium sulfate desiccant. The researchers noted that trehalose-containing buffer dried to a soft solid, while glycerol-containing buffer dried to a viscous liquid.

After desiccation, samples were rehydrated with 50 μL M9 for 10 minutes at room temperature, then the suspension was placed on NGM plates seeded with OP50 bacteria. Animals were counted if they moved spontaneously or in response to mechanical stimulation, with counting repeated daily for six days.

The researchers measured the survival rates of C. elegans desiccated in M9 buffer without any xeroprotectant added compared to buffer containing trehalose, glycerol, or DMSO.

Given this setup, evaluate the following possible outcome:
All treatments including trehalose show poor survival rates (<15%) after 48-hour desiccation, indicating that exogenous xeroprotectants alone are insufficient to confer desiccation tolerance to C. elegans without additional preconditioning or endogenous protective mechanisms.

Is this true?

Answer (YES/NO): NO